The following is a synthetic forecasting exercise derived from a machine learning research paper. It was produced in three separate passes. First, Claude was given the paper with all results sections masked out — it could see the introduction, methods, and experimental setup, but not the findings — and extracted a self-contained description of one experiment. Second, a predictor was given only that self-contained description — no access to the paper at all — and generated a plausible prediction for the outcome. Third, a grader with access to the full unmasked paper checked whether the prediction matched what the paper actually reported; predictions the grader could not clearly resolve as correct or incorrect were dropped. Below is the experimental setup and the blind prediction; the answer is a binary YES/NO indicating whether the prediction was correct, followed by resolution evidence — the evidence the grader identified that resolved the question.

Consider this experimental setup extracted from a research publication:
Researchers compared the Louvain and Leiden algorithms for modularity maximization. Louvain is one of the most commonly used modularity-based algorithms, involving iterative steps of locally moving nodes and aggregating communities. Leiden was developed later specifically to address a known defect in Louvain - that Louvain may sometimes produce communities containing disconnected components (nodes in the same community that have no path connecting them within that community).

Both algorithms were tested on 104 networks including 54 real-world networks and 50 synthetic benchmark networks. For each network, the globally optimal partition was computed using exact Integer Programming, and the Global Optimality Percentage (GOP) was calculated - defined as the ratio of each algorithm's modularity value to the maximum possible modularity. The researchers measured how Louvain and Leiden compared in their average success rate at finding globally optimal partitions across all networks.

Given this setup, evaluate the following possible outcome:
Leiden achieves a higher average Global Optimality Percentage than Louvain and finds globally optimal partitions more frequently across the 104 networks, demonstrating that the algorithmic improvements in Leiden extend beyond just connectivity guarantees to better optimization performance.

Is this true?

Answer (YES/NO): NO